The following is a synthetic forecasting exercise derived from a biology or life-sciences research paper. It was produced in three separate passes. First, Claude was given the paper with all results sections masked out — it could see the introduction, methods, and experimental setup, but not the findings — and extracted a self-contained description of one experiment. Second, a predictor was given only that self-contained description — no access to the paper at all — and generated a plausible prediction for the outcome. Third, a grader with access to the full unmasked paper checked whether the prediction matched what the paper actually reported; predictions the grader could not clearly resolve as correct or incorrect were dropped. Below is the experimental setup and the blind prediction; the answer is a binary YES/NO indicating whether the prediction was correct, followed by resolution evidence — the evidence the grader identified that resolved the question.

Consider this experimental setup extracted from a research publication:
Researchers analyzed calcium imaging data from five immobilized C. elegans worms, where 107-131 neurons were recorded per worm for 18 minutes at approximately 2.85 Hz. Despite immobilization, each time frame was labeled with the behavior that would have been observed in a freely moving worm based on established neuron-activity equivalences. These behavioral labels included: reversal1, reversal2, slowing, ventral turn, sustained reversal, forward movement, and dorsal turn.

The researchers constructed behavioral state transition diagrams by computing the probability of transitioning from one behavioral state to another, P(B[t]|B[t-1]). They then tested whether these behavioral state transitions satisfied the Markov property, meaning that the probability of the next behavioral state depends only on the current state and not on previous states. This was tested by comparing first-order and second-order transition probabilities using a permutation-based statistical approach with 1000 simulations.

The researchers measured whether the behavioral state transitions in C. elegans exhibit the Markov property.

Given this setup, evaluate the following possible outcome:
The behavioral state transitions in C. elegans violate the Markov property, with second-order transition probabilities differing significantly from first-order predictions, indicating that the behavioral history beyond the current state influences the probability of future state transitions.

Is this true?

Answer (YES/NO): YES